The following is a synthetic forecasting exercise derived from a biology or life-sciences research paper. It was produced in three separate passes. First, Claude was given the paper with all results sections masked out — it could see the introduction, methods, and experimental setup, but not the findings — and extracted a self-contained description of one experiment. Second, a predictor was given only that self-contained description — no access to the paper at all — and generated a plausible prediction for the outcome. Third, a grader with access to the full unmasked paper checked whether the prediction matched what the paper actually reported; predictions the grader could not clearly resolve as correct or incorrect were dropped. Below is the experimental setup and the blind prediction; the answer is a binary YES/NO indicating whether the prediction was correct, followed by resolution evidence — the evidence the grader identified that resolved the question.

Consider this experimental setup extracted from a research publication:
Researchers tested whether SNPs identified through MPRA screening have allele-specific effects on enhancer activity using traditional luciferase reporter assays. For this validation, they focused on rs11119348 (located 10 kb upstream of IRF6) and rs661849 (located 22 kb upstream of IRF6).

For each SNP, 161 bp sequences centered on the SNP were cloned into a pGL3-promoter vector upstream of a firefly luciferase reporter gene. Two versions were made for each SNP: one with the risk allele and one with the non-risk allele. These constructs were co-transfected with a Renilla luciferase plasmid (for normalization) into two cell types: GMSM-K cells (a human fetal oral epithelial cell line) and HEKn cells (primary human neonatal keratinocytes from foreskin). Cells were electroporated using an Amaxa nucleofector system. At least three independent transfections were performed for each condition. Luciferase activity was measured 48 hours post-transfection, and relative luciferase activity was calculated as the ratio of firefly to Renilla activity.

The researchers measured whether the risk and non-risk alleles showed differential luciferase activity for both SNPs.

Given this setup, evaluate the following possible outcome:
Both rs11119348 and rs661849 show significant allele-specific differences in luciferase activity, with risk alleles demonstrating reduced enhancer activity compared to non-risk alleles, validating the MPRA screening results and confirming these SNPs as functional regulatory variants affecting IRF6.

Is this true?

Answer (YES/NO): NO